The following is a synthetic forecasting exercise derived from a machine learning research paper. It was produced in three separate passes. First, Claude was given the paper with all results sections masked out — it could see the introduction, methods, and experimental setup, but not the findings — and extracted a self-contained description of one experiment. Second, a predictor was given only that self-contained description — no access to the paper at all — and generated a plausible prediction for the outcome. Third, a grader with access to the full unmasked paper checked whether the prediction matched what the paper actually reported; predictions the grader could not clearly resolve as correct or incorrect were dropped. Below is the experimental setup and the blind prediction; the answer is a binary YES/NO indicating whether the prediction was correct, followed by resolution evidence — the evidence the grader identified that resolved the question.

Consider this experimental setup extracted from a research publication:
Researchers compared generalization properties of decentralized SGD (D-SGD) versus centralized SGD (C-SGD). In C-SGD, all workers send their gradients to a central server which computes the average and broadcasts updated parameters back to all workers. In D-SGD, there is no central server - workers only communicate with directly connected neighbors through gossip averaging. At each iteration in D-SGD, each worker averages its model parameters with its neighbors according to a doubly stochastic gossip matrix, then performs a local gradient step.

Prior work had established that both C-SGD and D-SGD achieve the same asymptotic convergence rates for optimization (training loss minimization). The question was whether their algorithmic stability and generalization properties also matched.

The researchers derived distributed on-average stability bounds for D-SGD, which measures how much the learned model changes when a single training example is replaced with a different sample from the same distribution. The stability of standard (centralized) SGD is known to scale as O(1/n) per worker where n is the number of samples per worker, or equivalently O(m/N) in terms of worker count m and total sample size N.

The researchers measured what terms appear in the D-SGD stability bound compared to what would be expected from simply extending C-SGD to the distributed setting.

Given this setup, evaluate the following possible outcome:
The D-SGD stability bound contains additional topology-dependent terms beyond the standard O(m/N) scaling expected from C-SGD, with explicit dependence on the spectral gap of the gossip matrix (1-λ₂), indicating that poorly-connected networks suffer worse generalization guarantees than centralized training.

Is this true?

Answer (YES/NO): YES